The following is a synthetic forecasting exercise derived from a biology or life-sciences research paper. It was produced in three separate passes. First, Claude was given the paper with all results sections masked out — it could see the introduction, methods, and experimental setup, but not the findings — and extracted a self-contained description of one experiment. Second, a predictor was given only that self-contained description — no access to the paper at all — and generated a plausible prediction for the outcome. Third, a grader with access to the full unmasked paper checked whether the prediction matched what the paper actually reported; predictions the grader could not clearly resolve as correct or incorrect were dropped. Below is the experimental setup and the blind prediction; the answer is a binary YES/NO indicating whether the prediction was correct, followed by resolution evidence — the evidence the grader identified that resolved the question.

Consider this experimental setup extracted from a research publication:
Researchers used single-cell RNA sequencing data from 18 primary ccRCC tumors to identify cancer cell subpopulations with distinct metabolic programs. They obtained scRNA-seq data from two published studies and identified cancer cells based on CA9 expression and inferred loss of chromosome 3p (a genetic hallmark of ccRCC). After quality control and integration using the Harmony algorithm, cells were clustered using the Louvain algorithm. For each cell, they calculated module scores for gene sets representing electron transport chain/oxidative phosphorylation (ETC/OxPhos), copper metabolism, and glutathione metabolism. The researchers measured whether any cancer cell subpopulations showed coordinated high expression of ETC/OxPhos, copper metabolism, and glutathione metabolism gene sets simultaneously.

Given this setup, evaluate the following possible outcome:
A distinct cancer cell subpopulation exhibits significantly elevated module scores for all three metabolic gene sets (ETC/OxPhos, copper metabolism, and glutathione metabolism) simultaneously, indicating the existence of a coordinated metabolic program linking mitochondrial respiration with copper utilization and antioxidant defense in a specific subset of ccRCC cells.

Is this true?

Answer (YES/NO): YES